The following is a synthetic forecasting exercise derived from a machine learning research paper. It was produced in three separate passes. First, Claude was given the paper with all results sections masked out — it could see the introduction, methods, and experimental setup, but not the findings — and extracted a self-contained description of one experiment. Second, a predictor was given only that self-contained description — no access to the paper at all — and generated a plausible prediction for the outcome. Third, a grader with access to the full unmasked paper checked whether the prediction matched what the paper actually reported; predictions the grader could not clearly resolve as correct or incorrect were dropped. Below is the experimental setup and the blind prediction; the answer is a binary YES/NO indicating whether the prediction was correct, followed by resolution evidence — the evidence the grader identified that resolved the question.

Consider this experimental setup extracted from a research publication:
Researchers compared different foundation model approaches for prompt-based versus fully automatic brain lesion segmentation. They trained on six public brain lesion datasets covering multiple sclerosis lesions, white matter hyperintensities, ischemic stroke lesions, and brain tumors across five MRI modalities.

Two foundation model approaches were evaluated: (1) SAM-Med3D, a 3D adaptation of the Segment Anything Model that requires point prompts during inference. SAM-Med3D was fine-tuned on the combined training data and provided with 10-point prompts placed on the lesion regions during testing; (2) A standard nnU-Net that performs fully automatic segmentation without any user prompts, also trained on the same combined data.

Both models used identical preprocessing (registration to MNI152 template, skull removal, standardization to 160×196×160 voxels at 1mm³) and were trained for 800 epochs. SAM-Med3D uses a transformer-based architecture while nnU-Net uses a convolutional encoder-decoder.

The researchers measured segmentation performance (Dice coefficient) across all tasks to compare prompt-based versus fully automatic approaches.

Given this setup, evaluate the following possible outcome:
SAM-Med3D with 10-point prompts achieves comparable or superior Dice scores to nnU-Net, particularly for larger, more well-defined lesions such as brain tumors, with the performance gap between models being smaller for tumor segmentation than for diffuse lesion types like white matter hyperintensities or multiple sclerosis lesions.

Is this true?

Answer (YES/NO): NO